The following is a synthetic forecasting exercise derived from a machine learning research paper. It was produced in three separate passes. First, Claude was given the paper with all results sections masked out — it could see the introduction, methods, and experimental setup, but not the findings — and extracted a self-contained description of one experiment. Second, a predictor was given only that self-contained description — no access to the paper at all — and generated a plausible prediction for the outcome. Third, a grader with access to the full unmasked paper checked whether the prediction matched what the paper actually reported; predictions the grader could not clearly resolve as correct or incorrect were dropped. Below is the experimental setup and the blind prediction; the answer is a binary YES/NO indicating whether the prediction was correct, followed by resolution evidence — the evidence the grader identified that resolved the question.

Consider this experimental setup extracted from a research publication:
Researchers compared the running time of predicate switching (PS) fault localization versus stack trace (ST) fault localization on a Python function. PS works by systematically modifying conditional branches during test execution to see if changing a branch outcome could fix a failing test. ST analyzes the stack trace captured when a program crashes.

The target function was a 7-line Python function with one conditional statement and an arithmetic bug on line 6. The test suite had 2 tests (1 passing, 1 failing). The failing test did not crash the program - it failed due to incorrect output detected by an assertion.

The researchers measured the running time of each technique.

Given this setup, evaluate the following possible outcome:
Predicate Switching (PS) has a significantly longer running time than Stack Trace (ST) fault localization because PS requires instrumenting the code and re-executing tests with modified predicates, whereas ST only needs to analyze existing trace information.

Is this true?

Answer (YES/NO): YES